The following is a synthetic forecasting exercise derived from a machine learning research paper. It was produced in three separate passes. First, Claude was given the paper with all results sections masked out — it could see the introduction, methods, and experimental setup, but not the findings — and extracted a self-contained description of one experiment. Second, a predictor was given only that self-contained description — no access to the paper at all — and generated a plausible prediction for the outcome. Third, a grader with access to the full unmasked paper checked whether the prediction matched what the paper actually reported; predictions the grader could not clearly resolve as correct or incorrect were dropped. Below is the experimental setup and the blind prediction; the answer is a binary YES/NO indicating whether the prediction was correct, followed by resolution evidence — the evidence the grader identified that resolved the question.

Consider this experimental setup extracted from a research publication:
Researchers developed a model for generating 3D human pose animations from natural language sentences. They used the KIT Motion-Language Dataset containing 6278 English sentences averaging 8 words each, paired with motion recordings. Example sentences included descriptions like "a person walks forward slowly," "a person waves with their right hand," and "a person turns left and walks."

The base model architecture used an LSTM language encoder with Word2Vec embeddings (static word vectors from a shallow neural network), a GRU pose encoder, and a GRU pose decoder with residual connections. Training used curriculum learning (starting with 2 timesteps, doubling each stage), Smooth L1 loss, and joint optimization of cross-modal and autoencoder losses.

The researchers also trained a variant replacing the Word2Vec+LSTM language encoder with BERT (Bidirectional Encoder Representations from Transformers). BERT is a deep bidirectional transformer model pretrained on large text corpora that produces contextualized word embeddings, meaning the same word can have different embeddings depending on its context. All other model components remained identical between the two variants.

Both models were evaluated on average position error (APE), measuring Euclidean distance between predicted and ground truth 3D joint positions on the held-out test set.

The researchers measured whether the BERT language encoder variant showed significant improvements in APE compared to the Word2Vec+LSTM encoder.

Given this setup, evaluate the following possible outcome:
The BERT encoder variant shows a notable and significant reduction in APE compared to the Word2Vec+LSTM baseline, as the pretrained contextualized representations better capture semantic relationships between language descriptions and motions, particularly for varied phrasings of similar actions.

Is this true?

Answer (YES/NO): NO